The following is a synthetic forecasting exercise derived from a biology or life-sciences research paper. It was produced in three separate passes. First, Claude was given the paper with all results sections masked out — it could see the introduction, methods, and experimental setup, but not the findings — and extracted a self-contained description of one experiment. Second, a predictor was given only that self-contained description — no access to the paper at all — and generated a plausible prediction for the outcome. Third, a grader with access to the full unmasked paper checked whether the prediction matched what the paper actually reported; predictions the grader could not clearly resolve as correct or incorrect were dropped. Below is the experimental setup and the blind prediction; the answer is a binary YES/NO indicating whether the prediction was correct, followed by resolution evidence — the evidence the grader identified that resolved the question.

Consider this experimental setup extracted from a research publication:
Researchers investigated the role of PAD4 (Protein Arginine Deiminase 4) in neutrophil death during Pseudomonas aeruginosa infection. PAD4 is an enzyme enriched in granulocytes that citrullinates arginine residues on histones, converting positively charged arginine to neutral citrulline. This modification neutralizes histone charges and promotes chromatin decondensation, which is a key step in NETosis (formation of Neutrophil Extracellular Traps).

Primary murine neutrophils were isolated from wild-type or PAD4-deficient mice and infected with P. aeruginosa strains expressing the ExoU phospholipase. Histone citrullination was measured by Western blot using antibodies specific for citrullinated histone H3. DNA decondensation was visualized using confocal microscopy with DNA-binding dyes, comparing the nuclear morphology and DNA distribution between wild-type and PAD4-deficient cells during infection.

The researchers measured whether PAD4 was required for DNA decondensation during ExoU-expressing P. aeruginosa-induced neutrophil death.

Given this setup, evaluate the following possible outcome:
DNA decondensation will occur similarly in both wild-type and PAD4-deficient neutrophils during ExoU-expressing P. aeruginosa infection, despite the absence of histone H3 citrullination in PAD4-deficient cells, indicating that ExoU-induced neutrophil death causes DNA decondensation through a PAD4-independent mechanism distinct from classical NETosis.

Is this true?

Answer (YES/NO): NO